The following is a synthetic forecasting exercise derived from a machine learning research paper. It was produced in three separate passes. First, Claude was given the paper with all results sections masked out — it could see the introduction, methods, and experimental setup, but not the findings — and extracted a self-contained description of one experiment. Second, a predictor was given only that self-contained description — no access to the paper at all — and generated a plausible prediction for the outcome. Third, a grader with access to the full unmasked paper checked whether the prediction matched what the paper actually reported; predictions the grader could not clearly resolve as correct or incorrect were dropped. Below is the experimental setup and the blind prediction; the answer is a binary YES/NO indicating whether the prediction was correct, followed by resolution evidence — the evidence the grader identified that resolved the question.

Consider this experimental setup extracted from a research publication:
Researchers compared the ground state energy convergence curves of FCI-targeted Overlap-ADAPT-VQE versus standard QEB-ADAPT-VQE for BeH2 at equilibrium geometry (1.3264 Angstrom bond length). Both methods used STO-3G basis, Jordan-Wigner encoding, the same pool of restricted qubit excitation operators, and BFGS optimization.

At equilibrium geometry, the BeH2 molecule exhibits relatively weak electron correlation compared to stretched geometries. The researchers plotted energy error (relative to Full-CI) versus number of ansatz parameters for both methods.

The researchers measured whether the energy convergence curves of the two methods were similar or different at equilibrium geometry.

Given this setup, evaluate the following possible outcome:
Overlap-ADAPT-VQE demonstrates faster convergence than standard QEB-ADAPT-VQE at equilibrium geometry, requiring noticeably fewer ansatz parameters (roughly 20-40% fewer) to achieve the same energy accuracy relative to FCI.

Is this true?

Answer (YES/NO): NO